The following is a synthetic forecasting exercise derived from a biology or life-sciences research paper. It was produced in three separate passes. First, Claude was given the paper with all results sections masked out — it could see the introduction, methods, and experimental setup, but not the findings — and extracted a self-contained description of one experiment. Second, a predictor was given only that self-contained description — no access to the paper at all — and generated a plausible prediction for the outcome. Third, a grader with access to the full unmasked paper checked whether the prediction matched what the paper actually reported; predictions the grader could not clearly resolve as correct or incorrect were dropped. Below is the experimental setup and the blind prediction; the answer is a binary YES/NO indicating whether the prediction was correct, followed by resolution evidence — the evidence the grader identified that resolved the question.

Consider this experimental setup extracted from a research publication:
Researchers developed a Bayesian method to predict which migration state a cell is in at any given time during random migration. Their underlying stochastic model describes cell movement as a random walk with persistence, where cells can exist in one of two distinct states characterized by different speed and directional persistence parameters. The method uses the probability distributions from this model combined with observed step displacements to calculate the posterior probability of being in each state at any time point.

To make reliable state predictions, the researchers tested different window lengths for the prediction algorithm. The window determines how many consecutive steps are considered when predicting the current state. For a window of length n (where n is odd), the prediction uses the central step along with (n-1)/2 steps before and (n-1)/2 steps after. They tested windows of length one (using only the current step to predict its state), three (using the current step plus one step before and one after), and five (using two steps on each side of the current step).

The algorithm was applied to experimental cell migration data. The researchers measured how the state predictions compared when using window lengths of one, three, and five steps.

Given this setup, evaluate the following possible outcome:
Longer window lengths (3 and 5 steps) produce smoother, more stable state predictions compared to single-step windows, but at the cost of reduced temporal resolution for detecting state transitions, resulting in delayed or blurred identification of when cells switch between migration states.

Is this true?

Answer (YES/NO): NO